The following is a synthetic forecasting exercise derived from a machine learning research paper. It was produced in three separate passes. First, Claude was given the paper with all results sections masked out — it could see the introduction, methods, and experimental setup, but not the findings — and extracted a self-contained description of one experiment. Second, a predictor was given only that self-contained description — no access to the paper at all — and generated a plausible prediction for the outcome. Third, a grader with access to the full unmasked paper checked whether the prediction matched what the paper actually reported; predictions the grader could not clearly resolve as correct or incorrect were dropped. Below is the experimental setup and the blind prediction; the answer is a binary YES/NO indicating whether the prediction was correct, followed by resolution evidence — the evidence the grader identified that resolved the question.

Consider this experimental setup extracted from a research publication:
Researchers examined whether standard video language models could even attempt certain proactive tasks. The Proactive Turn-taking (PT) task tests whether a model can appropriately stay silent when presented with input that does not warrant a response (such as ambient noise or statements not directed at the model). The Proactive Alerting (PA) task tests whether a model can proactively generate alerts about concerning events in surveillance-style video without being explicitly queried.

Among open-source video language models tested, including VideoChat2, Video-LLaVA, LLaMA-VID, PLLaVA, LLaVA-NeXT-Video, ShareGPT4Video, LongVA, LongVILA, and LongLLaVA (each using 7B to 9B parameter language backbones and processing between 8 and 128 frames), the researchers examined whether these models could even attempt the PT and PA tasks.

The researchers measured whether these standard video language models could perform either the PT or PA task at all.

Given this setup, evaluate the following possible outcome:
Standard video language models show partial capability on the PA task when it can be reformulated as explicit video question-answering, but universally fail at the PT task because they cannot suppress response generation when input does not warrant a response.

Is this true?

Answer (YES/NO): NO